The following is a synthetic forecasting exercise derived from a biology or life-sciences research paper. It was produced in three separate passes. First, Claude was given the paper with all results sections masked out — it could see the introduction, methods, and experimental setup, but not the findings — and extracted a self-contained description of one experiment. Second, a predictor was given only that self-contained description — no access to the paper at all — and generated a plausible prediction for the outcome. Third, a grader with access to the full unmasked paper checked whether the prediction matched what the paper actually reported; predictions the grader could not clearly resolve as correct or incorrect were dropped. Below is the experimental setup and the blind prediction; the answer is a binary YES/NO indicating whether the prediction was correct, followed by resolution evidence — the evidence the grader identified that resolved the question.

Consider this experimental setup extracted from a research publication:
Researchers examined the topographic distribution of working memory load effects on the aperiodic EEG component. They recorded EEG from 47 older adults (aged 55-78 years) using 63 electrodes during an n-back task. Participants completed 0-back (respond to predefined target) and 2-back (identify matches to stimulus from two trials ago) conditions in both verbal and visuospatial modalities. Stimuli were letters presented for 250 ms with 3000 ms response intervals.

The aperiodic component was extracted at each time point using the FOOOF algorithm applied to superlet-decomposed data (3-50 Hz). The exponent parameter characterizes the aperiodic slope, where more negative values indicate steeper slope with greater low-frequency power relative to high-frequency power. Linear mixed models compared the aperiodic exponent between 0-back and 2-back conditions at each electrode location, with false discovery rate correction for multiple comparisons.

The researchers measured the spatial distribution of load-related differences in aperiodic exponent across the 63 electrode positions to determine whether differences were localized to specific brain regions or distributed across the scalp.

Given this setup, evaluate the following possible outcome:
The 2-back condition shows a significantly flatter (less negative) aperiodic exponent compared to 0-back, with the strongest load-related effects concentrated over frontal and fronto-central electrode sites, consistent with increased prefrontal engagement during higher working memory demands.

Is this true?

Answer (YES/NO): NO